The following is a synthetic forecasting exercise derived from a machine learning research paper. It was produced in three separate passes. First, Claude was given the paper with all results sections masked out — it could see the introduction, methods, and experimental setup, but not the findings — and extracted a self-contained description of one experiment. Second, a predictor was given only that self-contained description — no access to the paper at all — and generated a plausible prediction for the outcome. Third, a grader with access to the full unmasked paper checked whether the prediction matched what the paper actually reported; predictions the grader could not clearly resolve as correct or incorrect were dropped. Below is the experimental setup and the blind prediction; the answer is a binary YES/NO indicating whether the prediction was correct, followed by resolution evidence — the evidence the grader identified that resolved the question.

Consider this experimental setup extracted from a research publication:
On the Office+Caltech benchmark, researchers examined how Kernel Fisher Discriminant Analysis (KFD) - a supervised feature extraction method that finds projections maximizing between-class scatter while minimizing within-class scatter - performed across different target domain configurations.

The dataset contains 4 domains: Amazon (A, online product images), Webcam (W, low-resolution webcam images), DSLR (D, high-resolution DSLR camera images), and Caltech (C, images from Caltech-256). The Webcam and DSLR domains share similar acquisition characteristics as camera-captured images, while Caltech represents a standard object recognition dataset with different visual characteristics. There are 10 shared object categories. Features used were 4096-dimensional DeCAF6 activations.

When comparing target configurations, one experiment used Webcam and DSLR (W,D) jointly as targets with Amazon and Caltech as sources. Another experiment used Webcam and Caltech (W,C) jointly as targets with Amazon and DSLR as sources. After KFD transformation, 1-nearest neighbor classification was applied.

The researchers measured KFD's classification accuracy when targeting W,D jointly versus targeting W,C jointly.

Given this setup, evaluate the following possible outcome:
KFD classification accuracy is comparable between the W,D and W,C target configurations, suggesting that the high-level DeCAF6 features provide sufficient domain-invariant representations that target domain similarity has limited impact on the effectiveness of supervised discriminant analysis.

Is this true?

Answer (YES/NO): NO